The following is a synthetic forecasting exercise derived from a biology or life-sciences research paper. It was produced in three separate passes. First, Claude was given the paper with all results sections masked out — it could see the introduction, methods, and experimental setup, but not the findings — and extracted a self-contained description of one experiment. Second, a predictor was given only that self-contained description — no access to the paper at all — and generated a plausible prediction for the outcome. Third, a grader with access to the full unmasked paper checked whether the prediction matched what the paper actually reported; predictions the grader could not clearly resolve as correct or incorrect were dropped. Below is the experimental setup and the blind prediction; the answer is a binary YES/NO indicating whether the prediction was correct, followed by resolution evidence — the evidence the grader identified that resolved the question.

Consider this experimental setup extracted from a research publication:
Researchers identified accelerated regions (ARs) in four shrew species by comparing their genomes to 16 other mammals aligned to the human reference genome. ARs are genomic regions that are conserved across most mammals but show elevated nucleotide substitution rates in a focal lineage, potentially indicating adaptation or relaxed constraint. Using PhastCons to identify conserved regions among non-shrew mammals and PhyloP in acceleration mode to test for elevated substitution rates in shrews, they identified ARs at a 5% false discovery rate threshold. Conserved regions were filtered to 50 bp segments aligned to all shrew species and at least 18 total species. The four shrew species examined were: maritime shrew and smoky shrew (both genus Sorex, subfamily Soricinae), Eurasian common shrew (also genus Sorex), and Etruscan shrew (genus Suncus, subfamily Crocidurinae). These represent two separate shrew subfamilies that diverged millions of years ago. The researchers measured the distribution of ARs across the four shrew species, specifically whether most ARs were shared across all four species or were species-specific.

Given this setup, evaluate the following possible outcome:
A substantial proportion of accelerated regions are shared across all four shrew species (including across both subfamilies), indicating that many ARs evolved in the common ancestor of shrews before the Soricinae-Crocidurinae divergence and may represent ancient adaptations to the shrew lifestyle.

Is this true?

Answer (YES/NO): NO